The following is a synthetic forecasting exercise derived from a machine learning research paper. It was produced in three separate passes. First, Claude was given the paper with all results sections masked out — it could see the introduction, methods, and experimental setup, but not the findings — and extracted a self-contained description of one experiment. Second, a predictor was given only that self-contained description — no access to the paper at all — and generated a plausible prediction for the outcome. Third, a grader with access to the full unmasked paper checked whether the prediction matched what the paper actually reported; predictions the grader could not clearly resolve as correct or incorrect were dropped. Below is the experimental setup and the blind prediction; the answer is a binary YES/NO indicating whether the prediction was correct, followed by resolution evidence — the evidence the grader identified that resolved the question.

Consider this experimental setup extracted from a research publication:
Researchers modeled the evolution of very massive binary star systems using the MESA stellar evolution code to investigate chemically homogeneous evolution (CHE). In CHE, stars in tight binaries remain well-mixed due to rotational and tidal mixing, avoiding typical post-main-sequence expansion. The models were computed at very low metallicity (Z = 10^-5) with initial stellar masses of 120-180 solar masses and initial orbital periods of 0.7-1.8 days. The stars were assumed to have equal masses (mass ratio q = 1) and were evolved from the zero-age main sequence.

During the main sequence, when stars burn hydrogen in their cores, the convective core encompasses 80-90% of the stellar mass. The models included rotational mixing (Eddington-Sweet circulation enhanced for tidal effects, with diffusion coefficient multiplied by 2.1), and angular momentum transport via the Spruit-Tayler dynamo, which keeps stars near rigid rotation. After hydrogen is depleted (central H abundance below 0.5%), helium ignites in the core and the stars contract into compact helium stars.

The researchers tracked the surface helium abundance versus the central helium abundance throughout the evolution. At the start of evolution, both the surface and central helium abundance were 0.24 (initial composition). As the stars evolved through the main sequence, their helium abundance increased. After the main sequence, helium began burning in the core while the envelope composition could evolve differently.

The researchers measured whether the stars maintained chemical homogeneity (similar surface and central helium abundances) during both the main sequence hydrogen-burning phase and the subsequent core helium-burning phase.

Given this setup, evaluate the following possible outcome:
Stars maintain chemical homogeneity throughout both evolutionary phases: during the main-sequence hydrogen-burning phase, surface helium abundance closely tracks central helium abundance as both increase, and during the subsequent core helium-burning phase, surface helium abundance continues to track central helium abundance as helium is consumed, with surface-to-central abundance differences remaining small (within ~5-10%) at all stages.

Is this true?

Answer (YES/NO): NO